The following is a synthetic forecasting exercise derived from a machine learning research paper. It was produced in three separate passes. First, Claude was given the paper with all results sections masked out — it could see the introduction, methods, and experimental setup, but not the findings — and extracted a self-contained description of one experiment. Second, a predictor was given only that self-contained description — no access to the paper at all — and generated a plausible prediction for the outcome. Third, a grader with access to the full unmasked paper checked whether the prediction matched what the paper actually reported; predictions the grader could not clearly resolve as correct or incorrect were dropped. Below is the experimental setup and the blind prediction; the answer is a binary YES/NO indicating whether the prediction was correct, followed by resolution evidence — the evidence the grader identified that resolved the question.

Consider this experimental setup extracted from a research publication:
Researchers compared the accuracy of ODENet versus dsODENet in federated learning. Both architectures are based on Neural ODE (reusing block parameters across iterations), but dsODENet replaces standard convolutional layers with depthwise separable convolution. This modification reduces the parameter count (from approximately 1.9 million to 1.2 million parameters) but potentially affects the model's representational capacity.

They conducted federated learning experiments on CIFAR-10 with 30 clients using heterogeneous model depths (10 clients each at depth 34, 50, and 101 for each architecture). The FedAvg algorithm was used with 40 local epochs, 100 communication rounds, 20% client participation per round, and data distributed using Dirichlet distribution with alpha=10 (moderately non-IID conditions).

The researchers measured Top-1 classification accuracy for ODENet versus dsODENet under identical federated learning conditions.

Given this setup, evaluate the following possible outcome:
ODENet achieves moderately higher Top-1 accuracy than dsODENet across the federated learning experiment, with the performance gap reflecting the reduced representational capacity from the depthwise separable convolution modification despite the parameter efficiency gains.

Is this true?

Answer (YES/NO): NO